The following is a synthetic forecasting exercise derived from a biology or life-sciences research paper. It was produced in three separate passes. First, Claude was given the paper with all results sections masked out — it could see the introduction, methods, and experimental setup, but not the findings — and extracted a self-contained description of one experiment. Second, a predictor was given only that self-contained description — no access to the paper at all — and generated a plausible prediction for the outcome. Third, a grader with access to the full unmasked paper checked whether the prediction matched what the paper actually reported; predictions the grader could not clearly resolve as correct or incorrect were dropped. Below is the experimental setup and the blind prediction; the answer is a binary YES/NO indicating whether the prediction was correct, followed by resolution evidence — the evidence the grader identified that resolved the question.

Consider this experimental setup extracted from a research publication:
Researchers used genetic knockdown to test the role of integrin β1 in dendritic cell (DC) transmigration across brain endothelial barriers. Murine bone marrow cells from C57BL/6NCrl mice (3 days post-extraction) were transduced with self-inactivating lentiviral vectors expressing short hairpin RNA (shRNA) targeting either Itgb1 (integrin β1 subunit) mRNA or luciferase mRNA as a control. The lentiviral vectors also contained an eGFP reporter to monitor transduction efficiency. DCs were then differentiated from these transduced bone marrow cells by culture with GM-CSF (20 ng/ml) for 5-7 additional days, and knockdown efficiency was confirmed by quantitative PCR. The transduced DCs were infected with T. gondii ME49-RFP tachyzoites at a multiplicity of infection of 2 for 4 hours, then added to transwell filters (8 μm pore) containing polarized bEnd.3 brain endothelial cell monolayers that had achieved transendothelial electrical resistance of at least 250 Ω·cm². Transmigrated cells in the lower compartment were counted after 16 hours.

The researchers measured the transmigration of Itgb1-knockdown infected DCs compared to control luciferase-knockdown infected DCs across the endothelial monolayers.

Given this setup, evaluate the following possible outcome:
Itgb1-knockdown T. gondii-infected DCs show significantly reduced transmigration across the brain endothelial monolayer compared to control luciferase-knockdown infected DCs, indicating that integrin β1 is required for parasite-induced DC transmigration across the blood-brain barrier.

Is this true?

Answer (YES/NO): YES